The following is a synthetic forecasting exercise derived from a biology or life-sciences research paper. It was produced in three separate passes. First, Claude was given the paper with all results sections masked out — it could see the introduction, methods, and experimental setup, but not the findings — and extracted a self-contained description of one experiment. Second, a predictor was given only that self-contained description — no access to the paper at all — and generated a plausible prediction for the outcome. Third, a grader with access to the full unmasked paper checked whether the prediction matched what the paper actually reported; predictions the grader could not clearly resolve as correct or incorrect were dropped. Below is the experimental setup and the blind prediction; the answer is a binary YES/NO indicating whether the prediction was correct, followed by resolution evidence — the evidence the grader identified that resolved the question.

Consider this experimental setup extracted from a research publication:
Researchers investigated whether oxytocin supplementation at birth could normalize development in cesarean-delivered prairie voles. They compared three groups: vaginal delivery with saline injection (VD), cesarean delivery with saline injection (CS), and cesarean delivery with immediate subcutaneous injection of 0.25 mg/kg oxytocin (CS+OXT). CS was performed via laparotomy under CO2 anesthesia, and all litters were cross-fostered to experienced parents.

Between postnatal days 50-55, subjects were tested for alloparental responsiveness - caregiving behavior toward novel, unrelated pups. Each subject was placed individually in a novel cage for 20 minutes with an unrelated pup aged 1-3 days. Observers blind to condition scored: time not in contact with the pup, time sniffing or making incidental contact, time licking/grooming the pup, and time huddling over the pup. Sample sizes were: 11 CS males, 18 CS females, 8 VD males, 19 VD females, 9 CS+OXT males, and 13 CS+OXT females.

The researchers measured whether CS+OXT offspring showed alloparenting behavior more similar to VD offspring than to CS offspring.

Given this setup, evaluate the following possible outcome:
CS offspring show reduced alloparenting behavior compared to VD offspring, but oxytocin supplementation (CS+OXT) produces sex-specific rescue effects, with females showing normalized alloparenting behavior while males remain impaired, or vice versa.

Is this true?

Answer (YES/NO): NO